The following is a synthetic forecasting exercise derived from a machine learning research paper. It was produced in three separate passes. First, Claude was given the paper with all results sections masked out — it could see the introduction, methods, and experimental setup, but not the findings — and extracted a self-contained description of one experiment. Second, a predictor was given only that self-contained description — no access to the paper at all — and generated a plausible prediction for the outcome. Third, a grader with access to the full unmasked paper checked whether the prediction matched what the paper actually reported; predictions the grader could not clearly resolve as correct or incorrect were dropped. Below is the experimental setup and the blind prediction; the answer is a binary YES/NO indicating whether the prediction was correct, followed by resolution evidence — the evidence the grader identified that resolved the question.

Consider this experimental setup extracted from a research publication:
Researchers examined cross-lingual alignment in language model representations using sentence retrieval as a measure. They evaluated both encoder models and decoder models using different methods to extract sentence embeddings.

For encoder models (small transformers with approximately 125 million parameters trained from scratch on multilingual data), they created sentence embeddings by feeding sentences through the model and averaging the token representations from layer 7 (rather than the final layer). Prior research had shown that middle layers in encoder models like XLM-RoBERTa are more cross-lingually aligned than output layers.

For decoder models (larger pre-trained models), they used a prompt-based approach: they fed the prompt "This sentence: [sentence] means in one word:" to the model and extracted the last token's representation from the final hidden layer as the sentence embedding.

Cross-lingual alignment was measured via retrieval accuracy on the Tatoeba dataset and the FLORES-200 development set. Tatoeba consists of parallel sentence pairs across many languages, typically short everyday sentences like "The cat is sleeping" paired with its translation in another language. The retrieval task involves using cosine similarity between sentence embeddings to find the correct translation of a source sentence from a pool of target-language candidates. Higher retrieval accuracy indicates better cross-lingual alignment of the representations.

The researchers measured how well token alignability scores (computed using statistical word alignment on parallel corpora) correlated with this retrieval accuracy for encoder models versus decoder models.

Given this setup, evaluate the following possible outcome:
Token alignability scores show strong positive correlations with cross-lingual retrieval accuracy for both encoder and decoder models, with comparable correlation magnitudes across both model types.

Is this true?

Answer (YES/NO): NO